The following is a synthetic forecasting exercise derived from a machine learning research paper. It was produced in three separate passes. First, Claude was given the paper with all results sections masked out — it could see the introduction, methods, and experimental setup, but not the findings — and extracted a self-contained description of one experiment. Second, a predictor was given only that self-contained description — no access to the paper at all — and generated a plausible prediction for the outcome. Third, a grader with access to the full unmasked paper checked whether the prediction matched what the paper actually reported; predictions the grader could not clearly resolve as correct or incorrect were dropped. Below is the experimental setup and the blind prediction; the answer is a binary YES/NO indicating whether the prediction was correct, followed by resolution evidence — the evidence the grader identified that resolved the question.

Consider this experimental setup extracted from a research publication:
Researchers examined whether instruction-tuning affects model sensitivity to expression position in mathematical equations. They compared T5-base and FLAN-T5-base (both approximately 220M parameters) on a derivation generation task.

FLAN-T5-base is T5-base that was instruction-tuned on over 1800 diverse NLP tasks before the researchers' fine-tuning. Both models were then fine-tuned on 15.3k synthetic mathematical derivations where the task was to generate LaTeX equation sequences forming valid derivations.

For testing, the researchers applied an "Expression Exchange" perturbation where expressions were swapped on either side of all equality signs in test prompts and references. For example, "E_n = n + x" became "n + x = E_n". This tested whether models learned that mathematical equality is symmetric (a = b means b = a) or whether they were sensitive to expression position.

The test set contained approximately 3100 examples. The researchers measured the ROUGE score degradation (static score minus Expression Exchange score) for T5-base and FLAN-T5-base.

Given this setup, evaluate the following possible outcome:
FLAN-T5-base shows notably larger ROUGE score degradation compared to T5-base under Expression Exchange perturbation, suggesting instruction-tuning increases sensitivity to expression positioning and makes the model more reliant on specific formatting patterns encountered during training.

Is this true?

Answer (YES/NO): YES